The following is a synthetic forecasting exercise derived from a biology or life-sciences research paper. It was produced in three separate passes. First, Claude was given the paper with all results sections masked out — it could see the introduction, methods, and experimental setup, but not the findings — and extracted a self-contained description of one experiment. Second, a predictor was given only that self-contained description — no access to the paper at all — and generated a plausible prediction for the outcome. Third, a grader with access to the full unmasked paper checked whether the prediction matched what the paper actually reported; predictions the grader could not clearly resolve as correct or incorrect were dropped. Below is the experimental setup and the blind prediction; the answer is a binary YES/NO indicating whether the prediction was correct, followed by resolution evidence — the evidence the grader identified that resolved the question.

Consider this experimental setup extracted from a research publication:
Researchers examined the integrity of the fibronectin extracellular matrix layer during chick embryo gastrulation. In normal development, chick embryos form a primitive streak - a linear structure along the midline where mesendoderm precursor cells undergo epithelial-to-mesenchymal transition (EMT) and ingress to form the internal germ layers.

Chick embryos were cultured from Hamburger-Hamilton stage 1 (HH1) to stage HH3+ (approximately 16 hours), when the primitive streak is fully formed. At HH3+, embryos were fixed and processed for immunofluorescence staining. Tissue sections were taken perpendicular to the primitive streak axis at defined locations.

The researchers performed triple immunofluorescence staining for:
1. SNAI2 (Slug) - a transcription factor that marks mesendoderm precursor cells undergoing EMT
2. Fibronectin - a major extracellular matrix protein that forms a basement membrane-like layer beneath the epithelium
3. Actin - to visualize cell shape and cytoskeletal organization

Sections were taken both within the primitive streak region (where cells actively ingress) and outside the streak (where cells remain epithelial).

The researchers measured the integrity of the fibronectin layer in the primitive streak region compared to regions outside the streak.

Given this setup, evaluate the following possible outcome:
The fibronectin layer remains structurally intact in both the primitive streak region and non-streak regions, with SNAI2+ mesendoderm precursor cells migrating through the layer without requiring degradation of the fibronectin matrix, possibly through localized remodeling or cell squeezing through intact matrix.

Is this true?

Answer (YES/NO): NO